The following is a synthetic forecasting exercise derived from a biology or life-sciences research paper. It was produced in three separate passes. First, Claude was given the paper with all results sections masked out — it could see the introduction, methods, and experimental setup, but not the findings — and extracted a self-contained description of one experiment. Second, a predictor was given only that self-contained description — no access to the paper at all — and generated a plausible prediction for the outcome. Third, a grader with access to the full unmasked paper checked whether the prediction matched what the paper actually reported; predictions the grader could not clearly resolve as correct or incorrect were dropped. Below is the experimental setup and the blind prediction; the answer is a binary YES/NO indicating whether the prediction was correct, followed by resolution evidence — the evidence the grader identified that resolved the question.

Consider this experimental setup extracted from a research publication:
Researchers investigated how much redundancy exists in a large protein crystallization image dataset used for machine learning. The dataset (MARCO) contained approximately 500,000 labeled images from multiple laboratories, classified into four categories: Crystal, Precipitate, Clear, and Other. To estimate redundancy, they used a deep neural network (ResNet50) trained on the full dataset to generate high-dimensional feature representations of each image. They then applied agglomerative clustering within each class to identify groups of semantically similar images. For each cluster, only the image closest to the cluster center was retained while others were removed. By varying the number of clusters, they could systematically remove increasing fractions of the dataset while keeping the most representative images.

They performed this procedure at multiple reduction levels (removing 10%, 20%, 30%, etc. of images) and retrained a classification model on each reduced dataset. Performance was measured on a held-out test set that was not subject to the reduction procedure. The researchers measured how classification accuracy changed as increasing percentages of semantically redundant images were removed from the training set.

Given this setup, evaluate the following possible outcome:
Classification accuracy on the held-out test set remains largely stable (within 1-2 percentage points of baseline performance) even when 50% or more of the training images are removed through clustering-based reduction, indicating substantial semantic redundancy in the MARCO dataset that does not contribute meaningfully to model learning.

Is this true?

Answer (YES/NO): YES